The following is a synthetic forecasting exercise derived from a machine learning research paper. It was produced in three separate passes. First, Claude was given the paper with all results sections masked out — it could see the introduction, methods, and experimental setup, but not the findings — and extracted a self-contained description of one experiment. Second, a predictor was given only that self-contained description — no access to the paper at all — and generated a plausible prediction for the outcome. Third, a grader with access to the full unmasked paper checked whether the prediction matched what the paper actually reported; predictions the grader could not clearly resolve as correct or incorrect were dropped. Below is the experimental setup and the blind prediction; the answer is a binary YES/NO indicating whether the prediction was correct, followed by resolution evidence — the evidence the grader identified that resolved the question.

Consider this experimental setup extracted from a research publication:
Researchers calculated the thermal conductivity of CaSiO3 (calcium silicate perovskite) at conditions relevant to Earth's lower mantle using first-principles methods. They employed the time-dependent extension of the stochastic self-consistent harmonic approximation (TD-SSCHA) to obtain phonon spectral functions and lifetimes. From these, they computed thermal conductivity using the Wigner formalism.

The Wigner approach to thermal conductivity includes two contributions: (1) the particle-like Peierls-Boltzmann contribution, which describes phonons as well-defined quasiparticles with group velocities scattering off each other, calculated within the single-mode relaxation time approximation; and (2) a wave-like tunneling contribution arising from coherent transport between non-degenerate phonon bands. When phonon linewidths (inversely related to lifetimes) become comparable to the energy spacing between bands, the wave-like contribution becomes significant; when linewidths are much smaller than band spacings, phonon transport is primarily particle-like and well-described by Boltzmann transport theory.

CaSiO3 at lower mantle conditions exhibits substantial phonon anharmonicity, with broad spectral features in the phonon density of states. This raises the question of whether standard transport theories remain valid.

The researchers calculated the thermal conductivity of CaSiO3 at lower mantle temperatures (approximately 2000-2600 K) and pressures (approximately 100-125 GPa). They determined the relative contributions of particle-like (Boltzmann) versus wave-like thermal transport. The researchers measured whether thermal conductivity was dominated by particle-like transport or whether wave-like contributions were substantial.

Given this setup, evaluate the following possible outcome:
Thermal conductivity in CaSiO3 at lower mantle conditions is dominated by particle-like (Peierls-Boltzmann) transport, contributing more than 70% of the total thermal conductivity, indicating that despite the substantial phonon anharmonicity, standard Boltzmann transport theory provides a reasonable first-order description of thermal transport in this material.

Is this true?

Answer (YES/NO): YES